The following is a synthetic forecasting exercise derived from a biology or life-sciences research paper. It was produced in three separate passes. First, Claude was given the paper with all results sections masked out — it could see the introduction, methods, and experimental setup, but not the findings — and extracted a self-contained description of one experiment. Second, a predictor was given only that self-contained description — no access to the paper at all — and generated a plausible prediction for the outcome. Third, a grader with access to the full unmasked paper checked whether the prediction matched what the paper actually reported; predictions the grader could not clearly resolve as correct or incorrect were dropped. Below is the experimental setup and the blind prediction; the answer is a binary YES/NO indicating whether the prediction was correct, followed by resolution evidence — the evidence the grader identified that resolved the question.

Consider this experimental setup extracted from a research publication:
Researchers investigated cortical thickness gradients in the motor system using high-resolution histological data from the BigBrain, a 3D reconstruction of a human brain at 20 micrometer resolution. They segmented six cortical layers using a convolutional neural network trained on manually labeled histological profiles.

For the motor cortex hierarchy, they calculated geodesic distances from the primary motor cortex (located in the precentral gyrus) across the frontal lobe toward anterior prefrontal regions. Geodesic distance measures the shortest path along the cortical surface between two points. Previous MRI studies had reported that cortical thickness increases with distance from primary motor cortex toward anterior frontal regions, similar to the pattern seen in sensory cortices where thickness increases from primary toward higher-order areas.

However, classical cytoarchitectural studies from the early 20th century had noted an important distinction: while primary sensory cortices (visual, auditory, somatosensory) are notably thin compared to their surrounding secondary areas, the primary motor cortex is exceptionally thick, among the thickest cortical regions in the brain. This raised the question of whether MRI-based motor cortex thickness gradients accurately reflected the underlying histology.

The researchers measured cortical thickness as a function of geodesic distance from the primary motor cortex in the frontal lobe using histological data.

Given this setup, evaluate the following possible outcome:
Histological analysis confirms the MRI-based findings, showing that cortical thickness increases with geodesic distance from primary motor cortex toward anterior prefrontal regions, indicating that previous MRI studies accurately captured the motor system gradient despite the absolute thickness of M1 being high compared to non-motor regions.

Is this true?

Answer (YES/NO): NO